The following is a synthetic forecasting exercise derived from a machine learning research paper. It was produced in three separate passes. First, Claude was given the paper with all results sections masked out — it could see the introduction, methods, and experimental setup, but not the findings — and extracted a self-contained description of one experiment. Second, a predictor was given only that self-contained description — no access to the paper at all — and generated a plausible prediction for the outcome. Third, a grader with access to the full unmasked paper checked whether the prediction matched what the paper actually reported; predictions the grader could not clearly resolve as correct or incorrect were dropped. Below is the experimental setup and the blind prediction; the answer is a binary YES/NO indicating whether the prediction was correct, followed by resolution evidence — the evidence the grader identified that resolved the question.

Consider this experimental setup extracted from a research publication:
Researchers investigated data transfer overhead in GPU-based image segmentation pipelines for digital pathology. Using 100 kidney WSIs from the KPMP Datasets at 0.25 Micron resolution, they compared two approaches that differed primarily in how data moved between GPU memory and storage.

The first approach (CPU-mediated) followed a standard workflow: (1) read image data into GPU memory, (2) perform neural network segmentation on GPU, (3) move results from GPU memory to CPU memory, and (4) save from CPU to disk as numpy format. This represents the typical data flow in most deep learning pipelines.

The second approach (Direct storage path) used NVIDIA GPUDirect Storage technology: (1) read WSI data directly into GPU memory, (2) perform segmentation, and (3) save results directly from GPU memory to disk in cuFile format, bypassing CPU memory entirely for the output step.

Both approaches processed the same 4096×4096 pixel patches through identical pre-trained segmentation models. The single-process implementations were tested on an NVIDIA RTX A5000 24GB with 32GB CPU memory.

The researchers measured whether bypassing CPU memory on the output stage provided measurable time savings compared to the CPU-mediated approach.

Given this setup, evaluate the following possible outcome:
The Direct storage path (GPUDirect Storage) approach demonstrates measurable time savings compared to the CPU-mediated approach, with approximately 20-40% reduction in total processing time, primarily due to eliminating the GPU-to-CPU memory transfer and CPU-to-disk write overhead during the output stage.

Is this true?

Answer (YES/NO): NO